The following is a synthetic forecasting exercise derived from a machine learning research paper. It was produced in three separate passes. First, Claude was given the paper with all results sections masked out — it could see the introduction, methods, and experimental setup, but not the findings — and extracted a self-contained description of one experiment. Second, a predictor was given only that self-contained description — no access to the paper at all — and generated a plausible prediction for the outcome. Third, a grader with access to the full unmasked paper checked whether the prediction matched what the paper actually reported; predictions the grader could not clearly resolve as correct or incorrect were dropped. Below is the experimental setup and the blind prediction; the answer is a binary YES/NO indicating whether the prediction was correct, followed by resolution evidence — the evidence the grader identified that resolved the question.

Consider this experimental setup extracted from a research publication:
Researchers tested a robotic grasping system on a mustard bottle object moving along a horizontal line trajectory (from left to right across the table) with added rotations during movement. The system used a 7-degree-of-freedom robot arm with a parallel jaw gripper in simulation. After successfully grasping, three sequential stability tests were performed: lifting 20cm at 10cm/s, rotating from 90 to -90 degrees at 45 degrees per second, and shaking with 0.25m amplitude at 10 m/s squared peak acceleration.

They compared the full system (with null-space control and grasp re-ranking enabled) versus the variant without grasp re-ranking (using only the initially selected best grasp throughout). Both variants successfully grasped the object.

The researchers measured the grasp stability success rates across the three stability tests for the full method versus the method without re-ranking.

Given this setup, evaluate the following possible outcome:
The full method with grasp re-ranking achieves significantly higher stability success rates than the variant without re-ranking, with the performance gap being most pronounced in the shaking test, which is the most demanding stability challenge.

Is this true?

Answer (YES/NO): YES